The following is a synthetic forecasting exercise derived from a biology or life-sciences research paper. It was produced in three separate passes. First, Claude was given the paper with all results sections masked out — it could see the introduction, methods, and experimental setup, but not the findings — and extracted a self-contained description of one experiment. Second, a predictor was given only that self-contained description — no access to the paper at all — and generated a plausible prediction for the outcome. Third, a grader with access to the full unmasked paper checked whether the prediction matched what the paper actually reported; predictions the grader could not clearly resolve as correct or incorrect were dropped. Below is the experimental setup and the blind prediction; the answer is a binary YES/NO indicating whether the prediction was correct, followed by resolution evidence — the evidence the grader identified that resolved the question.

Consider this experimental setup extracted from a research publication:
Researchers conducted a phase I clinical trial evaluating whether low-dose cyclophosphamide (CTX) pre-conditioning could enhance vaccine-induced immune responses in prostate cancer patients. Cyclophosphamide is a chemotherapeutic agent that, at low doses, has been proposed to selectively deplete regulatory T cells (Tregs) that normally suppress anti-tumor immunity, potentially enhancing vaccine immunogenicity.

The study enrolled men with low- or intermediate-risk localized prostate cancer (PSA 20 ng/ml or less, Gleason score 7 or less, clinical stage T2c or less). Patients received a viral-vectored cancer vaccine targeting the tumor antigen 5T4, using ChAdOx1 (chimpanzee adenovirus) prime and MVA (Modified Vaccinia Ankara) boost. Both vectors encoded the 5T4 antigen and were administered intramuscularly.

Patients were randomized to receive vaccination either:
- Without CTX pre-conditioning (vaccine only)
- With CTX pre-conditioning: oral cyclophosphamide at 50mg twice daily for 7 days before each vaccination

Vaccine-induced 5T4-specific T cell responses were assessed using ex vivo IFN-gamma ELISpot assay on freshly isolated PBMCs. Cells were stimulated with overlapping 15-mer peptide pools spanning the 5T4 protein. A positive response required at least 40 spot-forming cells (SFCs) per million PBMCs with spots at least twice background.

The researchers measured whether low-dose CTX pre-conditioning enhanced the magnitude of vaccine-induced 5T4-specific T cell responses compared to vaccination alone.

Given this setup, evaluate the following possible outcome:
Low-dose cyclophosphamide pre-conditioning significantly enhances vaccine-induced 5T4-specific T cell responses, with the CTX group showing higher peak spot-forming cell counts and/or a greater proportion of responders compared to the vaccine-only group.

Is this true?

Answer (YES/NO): NO